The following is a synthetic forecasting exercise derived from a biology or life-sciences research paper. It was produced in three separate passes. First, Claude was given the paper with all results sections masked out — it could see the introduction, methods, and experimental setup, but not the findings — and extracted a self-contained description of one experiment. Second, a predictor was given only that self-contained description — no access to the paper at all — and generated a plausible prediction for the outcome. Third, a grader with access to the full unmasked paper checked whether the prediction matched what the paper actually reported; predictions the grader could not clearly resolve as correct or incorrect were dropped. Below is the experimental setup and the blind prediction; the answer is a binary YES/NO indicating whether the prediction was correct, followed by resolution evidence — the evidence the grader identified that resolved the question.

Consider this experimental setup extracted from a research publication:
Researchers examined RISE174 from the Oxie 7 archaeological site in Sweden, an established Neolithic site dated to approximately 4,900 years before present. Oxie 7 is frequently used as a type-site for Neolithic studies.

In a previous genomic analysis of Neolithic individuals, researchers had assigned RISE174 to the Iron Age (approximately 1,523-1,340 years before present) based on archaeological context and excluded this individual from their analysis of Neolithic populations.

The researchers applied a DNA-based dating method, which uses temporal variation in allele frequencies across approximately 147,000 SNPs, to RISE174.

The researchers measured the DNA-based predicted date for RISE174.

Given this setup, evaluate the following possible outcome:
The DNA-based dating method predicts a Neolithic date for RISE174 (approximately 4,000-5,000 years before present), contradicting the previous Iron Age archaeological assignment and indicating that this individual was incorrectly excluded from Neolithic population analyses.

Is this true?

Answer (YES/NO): YES